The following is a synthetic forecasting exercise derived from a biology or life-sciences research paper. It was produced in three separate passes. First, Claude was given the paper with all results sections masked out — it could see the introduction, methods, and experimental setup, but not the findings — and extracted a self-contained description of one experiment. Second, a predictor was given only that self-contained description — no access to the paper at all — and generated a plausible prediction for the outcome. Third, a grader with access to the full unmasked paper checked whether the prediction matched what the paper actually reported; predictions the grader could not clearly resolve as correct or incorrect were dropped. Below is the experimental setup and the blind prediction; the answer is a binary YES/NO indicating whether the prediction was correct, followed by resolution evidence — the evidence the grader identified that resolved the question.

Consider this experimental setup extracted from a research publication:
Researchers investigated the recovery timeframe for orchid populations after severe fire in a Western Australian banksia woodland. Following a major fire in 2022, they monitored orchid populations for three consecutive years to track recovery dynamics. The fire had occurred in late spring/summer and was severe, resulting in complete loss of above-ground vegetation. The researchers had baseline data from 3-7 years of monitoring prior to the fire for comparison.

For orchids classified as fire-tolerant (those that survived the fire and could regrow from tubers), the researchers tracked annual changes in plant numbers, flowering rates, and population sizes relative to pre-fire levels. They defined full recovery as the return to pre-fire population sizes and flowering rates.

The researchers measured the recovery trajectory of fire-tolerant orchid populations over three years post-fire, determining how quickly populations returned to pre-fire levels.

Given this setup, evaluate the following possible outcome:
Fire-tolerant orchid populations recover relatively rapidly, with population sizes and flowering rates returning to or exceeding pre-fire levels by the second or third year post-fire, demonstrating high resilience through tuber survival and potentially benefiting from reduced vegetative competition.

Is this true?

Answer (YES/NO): NO